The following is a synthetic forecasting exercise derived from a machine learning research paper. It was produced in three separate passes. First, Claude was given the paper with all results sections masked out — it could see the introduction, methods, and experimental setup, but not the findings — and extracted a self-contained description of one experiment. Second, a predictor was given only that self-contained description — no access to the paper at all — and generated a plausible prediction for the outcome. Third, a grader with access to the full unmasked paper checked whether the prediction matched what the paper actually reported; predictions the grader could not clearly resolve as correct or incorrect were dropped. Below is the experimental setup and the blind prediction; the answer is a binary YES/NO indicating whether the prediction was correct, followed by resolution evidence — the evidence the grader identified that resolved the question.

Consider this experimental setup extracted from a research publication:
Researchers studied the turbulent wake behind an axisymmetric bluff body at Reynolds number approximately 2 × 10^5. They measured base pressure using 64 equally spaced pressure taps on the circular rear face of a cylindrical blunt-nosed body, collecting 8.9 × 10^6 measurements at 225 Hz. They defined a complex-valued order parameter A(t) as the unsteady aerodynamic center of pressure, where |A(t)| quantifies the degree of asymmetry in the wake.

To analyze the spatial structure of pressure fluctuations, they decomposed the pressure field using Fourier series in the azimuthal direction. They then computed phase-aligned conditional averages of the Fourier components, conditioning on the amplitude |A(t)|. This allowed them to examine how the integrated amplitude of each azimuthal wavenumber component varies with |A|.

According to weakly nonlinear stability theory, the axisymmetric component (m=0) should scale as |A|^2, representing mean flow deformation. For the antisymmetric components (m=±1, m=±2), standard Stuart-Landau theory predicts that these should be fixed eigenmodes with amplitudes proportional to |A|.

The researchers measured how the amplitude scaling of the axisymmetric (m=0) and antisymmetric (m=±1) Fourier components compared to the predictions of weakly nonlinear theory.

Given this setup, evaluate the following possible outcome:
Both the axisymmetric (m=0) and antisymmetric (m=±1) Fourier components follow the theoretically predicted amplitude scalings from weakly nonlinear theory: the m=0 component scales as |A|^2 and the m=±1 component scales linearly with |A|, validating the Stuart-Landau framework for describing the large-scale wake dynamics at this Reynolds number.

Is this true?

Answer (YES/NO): NO